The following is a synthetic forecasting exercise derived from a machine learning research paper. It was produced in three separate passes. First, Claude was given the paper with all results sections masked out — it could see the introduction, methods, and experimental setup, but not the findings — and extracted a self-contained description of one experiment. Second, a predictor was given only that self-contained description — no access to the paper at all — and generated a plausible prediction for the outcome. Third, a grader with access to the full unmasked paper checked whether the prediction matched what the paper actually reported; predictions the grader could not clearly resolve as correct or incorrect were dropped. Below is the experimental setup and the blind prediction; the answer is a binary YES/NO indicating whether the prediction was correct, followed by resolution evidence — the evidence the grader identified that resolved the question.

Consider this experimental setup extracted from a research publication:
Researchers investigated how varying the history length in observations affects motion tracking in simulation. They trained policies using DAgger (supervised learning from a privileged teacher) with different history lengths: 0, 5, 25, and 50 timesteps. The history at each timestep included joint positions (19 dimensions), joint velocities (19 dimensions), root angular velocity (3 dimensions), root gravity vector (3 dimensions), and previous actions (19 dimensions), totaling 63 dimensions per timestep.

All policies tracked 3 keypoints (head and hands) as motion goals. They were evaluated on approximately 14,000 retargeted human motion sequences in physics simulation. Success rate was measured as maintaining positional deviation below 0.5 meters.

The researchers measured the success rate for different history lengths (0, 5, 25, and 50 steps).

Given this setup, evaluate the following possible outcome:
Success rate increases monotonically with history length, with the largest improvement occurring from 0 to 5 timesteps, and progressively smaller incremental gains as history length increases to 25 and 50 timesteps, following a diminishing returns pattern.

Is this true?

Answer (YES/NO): NO